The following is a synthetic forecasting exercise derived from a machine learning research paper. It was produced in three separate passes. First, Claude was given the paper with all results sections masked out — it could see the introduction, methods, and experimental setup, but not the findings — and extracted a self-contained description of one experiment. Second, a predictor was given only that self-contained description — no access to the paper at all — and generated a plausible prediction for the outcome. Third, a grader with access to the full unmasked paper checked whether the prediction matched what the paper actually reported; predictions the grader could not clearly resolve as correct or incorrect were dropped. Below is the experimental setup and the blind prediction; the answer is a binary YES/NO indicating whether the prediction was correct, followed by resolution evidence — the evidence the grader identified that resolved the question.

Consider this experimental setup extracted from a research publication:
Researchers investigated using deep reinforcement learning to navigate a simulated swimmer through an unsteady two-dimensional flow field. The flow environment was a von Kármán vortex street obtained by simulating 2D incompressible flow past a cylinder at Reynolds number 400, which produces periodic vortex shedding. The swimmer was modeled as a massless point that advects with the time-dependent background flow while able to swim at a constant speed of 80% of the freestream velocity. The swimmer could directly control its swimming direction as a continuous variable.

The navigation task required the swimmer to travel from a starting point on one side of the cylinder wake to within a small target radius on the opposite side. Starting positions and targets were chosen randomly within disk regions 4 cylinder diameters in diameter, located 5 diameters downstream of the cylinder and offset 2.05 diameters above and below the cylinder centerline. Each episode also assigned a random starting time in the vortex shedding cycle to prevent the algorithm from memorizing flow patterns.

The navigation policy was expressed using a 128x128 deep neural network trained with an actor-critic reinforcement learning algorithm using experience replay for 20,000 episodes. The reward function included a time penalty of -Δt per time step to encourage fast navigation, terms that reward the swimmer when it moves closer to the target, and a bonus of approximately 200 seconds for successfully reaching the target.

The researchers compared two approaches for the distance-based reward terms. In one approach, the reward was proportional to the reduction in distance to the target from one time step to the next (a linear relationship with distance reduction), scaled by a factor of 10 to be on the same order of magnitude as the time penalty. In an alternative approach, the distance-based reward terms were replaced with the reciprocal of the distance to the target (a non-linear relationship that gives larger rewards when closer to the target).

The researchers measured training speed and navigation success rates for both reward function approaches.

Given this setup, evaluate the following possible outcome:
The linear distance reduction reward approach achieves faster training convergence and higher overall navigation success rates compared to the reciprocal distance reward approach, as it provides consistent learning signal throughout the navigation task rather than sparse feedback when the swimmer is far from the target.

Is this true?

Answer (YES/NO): YES